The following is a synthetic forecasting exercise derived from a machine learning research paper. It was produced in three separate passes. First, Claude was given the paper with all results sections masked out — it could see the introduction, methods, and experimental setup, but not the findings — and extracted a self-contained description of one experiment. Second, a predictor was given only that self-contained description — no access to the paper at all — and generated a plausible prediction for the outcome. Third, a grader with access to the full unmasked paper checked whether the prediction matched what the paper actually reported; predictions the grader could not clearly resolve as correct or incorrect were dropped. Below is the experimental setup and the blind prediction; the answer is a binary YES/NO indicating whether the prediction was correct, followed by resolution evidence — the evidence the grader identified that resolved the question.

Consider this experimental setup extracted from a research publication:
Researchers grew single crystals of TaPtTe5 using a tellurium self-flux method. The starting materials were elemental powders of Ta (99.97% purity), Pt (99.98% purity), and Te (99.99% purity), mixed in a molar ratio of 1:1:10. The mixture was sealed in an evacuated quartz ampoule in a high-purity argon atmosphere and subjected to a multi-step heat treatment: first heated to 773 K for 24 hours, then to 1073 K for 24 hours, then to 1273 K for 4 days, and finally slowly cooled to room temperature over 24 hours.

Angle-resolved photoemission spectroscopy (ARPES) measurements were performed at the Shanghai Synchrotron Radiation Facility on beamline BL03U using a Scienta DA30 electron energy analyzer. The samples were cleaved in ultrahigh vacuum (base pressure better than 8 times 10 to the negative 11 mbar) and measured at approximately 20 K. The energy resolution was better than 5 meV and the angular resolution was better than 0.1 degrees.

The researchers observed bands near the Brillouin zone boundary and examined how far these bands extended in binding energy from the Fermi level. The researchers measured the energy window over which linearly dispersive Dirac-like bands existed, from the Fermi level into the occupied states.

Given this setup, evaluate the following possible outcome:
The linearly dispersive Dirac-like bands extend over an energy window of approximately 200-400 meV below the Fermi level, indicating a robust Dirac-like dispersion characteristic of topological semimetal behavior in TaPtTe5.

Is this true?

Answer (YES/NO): NO